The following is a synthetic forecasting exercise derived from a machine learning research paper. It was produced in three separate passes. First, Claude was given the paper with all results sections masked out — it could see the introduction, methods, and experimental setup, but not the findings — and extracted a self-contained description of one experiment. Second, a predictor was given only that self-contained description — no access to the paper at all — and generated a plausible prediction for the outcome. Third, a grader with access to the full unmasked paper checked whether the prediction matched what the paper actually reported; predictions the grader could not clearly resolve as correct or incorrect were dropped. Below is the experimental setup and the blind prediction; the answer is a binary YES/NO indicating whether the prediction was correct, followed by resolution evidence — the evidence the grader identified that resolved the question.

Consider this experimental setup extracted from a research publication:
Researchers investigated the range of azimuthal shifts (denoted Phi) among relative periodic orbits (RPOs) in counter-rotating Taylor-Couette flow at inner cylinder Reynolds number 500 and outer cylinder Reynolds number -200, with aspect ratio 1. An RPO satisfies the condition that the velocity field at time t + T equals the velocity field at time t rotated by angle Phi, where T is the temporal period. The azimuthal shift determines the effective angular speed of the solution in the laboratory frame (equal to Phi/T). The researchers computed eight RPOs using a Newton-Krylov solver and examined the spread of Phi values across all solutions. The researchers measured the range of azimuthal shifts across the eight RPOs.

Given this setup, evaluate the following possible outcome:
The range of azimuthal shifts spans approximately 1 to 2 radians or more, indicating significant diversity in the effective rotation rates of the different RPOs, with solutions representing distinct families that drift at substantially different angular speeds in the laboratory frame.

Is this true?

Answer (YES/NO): YES